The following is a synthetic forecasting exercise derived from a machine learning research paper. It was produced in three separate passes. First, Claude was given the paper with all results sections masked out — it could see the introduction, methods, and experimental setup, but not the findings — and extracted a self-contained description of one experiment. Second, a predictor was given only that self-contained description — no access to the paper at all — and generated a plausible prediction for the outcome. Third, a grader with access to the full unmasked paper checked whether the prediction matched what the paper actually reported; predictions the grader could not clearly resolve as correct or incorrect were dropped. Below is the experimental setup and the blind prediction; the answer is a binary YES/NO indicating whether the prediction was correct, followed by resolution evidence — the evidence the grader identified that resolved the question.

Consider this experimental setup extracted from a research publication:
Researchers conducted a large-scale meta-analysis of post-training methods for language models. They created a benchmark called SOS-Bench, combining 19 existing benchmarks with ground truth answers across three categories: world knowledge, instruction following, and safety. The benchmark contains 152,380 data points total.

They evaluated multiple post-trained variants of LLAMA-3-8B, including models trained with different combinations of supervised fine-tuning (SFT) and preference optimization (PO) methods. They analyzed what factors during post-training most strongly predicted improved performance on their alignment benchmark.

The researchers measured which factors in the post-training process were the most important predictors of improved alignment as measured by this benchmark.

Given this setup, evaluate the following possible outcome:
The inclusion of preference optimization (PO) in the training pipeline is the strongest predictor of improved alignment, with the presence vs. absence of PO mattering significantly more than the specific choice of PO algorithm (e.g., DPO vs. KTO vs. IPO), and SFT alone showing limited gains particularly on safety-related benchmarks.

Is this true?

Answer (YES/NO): NO